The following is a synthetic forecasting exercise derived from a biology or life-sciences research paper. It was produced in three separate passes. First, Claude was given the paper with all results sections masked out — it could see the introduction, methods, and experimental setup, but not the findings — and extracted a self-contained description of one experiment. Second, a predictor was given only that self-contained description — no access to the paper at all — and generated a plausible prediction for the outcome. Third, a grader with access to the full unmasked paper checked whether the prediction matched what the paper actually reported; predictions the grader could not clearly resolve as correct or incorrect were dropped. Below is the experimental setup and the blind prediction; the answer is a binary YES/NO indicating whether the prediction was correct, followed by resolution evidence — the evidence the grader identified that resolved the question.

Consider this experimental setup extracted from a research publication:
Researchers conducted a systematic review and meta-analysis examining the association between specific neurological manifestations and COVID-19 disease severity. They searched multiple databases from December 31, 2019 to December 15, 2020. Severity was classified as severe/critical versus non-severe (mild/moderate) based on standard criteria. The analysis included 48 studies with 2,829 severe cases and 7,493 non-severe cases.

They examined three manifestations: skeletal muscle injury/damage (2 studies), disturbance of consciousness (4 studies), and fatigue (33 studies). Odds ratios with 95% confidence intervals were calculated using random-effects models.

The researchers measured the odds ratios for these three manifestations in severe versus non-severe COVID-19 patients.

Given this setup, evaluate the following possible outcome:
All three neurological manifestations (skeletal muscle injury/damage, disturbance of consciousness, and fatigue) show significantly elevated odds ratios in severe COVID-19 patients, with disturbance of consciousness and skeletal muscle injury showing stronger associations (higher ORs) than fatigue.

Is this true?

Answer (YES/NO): YES